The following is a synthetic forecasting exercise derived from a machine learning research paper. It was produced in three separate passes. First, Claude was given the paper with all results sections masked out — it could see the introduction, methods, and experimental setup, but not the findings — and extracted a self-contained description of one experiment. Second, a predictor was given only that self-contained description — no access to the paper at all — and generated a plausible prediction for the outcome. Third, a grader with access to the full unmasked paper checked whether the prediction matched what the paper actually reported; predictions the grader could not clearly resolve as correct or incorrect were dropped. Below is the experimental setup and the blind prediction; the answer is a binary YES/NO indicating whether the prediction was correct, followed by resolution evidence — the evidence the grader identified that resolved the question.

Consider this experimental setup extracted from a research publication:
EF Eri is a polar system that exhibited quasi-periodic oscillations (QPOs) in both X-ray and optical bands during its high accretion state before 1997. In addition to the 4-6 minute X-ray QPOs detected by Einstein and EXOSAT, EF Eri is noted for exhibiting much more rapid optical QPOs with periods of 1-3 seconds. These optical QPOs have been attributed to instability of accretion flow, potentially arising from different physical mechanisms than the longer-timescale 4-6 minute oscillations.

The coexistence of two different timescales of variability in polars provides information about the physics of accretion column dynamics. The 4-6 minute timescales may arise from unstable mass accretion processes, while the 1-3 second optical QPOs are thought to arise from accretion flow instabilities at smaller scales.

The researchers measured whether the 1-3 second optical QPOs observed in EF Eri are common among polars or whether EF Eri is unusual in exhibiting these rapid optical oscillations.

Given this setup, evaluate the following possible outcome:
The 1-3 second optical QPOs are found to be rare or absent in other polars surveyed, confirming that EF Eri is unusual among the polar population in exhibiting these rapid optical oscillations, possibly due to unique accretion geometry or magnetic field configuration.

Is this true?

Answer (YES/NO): NO